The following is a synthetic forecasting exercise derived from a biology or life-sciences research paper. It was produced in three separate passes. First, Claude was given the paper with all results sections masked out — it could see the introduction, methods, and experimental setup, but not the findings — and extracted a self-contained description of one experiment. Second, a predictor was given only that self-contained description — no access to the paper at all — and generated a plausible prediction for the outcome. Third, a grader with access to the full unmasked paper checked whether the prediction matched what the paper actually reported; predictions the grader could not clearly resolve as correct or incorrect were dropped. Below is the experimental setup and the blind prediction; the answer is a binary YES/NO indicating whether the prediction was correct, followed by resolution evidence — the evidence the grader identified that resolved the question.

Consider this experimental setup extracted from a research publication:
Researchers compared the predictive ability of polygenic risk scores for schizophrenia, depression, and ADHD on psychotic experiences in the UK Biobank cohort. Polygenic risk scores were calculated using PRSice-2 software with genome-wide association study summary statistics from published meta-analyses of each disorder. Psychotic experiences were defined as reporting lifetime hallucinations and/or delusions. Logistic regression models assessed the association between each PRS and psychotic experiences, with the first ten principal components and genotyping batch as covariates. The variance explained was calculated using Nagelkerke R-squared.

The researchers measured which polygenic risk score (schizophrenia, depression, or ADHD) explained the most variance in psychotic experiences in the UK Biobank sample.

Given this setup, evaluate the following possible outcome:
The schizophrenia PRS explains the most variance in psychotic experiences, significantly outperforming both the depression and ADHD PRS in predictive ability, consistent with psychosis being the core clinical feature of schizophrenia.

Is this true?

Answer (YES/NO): NO